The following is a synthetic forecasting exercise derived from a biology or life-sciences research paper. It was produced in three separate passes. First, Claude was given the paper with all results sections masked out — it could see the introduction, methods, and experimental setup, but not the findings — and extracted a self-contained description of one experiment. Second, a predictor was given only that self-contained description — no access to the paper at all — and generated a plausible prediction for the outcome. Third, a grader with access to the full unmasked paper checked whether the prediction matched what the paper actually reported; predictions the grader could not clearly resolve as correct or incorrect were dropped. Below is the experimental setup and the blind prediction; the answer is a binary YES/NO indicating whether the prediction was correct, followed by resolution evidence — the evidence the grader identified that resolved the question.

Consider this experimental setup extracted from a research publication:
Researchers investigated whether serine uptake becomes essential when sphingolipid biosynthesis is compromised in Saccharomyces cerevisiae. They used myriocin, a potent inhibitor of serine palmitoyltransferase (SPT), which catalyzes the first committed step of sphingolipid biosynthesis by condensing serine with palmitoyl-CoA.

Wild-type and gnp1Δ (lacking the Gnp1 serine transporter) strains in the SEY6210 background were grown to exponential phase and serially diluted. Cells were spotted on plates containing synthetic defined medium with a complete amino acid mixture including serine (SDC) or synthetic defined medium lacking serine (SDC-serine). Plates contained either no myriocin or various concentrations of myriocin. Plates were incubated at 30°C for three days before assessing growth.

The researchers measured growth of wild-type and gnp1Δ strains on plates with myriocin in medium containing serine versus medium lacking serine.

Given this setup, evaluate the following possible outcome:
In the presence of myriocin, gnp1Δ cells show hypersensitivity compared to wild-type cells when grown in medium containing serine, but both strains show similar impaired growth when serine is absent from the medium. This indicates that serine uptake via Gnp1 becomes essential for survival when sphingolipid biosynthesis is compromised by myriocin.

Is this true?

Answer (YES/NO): YES